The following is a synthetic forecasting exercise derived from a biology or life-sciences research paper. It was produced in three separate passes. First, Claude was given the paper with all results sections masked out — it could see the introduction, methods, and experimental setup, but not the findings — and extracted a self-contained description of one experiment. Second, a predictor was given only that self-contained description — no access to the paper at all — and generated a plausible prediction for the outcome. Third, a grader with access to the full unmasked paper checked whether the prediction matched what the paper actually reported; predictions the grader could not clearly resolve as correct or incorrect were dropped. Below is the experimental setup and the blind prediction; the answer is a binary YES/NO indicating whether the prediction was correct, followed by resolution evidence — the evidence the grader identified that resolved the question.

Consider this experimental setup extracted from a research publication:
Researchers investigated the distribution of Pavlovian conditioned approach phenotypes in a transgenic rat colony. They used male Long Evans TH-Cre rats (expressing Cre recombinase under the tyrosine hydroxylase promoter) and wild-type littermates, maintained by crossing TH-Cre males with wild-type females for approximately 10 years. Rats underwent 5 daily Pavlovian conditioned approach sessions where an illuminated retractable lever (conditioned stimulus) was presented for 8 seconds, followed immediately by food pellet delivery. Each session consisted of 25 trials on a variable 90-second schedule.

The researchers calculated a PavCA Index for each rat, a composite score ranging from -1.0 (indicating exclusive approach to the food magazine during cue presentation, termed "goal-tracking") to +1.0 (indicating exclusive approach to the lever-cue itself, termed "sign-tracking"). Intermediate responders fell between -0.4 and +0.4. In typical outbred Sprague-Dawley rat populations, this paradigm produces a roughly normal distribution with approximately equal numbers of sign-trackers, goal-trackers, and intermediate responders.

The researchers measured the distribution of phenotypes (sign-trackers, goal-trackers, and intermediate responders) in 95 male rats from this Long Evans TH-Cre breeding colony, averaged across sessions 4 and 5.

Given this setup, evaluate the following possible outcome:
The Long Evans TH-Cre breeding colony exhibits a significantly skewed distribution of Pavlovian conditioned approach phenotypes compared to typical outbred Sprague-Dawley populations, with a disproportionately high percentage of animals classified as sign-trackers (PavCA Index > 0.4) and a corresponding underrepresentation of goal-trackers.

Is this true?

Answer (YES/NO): YES